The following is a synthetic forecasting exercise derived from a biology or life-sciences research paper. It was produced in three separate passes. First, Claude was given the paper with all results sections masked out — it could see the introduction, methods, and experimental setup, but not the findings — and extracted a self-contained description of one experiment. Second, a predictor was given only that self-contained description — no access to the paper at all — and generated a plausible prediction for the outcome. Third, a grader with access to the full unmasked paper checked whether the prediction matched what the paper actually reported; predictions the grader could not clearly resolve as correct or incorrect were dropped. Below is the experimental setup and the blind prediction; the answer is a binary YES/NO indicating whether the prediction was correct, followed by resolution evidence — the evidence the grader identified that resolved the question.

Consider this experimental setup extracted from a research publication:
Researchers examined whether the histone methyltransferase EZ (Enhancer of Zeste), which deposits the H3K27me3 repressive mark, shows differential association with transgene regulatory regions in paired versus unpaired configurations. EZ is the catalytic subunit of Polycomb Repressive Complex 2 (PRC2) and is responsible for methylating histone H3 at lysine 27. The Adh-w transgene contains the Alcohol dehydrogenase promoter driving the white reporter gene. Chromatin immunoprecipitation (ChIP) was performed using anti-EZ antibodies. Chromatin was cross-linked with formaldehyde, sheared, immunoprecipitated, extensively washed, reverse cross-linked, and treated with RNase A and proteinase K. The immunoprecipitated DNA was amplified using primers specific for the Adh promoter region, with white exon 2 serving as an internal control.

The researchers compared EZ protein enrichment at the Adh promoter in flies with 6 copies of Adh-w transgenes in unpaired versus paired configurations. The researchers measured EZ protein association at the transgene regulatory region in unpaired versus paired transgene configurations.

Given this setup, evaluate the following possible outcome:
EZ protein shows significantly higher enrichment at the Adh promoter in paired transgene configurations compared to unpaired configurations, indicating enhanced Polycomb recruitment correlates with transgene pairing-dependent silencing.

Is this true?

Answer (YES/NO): NO